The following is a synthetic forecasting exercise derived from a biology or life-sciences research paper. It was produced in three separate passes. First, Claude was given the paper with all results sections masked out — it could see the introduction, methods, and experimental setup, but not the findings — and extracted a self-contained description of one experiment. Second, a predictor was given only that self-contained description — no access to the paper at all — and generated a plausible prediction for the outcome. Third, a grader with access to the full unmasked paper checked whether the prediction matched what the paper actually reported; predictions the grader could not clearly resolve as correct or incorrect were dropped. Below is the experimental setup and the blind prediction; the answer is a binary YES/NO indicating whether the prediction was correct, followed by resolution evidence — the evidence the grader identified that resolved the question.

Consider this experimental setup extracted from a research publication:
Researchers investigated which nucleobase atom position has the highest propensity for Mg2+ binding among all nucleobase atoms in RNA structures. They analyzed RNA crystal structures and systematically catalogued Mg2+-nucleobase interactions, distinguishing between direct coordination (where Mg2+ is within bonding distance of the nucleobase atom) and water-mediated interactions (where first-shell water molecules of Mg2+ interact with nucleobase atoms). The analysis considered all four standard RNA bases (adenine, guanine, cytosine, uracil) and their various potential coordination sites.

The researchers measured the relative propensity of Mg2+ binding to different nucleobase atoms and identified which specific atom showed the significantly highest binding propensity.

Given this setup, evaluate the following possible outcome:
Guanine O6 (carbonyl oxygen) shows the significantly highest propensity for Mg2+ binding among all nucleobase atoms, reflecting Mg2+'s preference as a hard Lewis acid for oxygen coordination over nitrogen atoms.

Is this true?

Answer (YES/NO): YES